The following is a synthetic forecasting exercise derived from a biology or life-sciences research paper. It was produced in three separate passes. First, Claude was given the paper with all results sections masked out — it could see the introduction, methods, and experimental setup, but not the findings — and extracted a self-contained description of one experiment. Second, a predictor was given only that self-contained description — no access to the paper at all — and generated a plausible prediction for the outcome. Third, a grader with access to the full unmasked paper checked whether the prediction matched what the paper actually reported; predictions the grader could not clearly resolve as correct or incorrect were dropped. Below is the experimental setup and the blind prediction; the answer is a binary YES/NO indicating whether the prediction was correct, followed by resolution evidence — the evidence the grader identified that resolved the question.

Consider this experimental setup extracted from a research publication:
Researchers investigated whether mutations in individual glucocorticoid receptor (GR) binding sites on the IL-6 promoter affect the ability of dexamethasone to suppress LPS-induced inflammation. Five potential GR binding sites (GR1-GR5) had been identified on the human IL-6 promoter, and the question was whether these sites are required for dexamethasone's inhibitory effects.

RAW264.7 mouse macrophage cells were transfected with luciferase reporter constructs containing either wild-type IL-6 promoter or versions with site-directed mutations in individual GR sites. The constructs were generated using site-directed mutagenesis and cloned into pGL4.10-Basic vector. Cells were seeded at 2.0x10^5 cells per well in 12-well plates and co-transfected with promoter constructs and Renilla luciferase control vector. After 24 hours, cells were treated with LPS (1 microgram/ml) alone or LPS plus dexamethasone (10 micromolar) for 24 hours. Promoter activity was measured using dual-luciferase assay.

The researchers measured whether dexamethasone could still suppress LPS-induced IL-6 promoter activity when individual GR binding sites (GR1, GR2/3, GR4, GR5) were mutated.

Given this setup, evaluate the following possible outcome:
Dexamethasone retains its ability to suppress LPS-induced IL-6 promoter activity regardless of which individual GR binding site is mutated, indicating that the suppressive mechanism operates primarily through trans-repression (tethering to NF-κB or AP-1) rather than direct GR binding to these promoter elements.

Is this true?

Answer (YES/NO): NO